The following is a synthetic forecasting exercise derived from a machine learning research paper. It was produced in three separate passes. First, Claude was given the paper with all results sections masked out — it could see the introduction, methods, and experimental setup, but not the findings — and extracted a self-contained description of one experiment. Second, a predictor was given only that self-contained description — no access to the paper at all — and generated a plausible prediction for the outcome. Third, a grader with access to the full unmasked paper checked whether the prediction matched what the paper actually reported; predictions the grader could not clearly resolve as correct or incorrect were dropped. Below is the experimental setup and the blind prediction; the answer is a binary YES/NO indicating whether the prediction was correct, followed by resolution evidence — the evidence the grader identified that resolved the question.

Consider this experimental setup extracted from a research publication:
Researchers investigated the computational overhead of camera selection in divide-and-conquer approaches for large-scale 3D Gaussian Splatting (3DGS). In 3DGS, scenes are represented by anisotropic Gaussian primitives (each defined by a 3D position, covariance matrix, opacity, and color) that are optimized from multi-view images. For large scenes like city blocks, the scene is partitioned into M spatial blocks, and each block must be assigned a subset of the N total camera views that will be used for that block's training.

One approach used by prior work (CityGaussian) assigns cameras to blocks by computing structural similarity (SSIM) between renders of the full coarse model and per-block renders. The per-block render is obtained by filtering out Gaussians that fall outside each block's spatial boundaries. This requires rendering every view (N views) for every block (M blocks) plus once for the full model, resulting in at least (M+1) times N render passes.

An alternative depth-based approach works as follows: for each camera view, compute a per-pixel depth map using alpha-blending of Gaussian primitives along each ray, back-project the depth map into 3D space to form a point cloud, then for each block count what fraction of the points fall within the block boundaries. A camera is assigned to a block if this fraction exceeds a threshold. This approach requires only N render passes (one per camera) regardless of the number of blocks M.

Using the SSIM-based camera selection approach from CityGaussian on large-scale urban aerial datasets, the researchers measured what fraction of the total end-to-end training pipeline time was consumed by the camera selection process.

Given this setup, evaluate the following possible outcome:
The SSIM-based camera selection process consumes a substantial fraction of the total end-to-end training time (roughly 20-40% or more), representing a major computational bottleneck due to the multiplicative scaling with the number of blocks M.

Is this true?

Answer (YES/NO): YES